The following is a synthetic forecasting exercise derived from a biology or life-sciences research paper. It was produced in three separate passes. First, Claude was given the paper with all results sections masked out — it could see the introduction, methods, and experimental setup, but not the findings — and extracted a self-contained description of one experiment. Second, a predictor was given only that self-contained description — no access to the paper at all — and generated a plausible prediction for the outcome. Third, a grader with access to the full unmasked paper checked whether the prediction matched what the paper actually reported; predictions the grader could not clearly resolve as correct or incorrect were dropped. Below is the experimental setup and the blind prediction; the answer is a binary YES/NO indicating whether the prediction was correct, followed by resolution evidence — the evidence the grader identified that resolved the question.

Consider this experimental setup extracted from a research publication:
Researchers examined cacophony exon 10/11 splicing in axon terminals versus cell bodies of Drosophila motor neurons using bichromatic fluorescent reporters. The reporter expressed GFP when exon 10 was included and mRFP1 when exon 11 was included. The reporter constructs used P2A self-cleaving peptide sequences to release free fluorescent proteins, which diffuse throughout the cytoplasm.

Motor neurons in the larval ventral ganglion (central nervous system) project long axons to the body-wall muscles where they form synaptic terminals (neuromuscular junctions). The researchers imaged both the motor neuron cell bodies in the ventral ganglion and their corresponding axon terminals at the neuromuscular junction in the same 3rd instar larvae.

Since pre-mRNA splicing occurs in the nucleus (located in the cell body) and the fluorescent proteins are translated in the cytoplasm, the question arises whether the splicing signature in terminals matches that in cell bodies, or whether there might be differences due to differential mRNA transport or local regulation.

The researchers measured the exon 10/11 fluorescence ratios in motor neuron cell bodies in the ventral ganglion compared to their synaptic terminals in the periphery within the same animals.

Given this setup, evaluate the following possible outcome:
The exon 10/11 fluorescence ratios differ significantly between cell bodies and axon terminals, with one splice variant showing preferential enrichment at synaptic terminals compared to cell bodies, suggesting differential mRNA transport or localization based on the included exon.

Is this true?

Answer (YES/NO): YES